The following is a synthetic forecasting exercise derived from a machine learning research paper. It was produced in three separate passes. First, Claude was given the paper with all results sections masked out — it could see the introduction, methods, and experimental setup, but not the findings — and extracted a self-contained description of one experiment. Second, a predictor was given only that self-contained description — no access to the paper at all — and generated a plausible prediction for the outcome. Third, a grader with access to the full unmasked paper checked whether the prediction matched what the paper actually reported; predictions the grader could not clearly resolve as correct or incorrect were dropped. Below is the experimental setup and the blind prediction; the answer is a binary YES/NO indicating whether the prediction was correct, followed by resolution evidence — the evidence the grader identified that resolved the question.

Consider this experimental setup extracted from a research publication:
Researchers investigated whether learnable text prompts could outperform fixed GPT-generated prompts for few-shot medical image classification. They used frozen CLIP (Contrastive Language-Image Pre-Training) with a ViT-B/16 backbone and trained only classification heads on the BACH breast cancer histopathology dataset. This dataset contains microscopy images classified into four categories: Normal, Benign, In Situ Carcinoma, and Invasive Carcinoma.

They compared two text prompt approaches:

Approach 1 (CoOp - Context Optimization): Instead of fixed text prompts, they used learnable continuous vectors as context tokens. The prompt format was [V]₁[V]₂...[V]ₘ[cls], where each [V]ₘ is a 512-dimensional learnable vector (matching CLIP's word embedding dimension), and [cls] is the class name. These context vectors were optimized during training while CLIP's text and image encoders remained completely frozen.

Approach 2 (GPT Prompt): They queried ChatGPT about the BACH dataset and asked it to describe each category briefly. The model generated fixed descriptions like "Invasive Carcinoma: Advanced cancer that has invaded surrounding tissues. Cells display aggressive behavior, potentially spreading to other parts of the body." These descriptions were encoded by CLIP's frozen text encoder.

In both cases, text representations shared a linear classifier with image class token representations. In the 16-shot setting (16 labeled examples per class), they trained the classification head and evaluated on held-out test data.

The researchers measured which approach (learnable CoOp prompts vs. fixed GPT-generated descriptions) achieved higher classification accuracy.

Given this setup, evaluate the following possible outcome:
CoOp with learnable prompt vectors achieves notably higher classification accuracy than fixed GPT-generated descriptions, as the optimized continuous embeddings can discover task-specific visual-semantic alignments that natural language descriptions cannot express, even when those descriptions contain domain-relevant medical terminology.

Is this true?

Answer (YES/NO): NO